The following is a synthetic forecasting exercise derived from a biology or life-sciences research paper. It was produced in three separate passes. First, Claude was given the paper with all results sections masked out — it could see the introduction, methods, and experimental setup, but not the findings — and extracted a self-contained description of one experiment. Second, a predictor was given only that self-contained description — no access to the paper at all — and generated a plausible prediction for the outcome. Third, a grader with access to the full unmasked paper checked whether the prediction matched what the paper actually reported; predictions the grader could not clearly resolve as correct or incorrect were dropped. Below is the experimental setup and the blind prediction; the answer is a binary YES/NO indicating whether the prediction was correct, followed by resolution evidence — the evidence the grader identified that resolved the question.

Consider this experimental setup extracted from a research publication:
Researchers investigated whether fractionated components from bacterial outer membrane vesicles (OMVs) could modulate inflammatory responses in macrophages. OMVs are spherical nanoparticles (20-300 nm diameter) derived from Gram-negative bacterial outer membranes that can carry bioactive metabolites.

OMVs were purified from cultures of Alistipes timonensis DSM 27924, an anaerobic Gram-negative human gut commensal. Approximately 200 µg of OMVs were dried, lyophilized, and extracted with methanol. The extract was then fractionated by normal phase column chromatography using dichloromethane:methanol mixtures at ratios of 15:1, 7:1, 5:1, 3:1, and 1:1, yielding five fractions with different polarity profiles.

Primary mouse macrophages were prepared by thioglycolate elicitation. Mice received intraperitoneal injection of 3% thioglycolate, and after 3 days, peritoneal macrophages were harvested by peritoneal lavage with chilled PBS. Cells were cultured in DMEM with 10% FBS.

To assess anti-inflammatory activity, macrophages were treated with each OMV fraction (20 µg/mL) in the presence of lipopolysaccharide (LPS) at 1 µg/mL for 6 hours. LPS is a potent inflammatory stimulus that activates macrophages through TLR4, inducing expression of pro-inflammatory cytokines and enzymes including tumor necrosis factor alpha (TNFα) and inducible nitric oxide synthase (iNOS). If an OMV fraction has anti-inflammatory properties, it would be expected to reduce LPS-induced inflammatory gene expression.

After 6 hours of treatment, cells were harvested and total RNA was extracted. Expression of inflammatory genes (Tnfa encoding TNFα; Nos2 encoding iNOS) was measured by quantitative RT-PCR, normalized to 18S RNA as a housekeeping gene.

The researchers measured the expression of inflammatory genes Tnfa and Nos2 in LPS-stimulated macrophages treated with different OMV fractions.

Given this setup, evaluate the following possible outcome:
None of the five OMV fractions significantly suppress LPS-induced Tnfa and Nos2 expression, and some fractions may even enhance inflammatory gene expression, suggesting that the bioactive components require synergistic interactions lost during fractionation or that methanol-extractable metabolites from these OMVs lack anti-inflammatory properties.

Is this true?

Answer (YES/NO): NO